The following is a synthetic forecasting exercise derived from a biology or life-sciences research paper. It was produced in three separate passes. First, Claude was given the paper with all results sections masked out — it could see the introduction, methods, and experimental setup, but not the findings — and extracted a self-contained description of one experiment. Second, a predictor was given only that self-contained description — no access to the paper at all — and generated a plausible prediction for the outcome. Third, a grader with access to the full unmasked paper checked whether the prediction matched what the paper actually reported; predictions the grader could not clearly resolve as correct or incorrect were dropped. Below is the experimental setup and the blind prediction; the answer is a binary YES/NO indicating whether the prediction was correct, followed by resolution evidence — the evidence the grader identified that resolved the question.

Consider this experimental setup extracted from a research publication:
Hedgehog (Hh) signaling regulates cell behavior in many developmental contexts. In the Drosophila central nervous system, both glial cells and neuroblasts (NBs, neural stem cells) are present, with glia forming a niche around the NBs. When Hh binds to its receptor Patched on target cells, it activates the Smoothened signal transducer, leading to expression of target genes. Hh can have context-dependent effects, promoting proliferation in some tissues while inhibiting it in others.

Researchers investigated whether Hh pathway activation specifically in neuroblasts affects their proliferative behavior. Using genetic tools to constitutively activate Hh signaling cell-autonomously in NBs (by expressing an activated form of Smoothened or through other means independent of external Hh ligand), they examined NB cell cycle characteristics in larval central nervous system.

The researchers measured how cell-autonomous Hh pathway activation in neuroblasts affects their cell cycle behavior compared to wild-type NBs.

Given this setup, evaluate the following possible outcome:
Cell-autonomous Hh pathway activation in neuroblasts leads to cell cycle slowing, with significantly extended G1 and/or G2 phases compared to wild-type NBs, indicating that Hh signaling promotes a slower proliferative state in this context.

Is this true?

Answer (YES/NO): NO